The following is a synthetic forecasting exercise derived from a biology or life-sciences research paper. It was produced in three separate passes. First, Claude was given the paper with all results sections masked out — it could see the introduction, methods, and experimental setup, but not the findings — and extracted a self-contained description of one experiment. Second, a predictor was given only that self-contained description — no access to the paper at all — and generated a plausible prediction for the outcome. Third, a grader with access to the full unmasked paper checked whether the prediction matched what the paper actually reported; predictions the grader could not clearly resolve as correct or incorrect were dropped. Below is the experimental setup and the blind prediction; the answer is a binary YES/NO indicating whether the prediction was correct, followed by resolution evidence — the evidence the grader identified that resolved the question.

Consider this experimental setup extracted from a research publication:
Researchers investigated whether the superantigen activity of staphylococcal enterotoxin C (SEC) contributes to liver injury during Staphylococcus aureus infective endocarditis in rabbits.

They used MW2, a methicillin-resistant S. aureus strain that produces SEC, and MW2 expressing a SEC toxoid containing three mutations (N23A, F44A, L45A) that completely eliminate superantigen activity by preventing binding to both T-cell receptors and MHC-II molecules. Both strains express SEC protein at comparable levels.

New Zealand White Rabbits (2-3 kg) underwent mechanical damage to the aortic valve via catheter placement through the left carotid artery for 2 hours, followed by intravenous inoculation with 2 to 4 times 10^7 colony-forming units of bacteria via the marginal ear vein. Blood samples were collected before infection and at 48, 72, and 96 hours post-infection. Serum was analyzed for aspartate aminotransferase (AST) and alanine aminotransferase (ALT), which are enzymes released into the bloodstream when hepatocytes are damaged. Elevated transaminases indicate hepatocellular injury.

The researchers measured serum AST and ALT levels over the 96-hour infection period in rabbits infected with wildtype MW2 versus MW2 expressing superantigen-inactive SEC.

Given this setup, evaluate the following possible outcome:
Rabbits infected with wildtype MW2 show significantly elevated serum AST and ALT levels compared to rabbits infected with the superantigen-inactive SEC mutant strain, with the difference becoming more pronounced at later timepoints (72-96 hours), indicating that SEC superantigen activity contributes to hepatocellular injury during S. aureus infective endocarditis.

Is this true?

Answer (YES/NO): NO